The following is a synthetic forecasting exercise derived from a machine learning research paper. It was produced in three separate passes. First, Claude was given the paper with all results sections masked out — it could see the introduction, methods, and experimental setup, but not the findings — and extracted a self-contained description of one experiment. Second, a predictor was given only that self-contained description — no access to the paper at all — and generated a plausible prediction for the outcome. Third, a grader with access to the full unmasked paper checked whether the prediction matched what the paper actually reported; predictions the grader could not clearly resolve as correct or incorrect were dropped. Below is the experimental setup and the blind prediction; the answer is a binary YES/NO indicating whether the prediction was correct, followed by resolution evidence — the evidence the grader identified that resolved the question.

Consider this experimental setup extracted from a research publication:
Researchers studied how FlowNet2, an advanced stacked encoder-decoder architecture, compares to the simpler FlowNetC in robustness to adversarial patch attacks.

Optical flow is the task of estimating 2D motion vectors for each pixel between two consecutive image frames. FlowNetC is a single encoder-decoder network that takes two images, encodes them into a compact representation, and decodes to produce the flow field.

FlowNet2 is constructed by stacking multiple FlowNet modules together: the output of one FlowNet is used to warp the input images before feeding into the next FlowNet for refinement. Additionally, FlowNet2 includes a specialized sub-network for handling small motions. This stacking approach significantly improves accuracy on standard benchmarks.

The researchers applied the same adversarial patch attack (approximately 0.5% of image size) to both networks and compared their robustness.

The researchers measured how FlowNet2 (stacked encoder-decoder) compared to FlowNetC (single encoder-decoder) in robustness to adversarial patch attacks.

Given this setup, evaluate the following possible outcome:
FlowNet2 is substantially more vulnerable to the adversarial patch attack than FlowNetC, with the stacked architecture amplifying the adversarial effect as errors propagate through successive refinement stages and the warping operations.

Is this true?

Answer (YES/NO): NO